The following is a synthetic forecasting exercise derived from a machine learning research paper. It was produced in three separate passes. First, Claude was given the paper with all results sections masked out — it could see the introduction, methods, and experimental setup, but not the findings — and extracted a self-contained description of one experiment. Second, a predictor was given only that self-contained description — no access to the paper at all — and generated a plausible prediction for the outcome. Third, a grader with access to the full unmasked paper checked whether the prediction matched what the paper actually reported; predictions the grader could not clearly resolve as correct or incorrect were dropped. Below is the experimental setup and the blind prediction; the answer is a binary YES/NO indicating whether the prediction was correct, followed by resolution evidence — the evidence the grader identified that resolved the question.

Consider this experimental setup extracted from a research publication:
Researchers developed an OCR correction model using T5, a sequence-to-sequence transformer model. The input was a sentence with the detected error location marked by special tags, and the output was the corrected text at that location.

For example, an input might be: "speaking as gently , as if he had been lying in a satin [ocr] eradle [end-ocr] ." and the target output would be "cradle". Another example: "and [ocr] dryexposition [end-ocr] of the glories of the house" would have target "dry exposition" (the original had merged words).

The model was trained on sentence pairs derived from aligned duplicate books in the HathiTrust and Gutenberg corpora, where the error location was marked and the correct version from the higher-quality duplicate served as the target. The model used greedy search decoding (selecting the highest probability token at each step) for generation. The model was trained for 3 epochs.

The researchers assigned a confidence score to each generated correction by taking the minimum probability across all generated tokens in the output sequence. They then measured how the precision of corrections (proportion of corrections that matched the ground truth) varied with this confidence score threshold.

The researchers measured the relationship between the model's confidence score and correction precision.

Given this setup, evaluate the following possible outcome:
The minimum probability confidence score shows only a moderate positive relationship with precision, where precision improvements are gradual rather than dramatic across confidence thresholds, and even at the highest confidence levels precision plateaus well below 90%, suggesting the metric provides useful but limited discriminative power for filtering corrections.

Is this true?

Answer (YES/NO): NO